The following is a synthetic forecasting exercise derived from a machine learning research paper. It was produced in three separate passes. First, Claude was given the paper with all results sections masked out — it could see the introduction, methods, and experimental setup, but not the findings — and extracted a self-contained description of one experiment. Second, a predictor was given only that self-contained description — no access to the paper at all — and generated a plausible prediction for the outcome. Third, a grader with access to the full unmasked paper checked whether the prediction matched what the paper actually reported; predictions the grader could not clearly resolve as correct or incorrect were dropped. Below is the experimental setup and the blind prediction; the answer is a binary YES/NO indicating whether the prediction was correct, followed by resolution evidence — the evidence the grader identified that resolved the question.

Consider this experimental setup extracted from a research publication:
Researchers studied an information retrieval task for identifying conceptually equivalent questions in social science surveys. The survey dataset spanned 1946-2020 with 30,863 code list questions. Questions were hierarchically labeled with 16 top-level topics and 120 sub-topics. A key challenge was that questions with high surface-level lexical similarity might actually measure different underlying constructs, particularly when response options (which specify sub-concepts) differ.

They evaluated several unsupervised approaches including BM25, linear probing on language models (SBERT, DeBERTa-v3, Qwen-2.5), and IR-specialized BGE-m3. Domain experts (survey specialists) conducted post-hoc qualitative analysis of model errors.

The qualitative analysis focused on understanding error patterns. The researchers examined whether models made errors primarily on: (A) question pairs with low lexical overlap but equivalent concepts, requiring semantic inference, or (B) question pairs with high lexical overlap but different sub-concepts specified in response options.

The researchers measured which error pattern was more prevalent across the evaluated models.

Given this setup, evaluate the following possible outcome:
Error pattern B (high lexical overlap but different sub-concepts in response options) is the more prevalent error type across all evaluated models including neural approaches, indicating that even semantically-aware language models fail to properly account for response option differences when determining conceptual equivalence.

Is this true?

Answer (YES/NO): NO